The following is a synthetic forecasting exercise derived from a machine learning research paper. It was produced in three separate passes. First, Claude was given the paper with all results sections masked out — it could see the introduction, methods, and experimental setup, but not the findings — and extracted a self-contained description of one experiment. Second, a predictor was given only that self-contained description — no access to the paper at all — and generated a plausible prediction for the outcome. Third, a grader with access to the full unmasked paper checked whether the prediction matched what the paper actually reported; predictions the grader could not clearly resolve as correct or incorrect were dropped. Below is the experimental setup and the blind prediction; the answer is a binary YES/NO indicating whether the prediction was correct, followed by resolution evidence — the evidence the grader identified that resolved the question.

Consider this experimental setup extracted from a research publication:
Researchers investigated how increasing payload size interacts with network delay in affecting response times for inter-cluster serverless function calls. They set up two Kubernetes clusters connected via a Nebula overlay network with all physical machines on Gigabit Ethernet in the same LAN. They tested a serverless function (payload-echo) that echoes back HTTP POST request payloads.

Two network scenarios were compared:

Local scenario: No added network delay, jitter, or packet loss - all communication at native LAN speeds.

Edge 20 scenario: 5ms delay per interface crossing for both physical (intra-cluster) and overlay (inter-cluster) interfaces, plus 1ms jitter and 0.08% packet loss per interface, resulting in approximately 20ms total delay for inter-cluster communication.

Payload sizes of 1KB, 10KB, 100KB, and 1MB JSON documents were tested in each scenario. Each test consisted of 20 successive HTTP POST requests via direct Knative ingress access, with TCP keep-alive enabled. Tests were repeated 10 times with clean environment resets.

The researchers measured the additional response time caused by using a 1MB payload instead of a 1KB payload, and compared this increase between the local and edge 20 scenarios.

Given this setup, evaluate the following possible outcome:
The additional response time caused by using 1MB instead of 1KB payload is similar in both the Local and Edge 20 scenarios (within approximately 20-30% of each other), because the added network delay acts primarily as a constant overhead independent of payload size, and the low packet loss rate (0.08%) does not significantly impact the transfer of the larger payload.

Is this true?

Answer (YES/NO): NO